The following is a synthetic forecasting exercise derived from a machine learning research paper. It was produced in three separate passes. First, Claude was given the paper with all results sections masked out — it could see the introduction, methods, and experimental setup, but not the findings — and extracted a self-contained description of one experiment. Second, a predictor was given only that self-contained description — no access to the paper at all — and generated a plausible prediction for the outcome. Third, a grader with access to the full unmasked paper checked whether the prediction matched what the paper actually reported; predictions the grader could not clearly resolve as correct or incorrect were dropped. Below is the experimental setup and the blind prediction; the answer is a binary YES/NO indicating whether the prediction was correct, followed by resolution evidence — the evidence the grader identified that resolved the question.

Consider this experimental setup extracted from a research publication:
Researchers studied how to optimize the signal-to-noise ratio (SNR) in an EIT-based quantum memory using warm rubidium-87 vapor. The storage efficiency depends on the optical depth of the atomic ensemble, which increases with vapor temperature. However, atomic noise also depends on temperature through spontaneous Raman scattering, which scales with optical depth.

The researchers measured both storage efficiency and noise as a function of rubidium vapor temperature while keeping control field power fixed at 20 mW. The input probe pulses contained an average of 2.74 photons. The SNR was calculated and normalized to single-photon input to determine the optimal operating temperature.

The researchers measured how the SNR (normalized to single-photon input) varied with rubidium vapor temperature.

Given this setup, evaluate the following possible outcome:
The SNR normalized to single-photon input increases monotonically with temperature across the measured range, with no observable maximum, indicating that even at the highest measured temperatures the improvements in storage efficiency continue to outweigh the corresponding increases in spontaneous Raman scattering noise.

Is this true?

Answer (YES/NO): NO